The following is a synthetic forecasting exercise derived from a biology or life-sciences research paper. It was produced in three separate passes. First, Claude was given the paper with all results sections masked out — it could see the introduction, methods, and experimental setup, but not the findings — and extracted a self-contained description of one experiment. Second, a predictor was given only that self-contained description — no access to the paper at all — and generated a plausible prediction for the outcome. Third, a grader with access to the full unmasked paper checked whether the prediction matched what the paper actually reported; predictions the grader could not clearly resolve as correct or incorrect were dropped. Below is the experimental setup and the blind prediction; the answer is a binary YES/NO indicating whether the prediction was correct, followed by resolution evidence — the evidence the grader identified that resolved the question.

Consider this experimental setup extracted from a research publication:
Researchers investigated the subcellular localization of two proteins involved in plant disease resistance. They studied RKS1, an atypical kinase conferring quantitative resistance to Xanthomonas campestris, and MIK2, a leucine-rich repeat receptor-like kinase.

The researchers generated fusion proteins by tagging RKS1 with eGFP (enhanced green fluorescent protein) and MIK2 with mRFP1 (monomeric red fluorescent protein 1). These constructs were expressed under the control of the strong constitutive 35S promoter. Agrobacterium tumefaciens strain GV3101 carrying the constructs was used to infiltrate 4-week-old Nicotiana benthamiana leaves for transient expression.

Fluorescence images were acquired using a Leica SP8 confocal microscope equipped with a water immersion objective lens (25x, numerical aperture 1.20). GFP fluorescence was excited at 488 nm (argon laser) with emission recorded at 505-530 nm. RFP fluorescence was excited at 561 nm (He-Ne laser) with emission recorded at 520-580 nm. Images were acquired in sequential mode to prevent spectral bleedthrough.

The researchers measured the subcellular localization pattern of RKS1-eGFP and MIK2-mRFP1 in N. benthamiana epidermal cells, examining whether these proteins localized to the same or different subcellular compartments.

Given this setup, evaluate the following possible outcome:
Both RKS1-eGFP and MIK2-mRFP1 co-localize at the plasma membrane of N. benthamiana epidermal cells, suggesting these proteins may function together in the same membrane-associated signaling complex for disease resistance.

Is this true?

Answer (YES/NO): YES